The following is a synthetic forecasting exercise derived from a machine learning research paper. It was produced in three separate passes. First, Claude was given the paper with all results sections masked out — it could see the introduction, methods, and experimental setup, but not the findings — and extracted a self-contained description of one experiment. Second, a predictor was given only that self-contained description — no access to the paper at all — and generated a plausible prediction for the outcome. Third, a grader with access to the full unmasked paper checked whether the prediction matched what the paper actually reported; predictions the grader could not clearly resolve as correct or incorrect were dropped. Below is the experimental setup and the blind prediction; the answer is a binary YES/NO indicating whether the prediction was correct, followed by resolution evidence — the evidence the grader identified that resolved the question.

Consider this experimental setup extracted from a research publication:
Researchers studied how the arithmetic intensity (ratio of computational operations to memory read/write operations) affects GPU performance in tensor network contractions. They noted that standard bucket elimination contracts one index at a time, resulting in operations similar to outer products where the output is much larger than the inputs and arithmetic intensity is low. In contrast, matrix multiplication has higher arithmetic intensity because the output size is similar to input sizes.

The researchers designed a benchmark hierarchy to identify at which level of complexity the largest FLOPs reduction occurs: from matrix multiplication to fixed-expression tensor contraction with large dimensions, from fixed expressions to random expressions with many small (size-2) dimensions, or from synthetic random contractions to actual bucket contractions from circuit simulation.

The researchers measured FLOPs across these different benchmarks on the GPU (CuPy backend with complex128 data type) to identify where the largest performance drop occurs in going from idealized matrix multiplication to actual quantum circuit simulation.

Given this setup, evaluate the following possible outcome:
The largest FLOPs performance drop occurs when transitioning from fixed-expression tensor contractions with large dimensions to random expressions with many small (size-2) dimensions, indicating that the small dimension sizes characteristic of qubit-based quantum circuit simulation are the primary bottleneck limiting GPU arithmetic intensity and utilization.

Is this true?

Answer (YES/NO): YES